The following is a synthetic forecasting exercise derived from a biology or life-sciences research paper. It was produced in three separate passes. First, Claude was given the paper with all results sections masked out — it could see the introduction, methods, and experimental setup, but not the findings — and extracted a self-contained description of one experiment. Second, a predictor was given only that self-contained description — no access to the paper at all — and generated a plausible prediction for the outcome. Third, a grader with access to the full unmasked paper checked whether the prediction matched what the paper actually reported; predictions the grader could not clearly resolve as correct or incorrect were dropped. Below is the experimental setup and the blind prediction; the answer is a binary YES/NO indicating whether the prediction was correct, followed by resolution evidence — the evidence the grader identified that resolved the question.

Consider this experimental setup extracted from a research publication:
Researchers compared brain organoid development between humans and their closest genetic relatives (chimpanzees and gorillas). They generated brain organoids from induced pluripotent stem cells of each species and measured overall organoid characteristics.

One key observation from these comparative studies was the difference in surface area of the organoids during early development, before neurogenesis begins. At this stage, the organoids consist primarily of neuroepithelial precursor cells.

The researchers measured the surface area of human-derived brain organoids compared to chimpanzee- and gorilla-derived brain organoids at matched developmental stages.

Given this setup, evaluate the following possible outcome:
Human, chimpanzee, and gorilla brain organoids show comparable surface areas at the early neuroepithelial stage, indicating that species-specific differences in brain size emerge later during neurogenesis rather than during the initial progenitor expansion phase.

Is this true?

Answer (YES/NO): NO